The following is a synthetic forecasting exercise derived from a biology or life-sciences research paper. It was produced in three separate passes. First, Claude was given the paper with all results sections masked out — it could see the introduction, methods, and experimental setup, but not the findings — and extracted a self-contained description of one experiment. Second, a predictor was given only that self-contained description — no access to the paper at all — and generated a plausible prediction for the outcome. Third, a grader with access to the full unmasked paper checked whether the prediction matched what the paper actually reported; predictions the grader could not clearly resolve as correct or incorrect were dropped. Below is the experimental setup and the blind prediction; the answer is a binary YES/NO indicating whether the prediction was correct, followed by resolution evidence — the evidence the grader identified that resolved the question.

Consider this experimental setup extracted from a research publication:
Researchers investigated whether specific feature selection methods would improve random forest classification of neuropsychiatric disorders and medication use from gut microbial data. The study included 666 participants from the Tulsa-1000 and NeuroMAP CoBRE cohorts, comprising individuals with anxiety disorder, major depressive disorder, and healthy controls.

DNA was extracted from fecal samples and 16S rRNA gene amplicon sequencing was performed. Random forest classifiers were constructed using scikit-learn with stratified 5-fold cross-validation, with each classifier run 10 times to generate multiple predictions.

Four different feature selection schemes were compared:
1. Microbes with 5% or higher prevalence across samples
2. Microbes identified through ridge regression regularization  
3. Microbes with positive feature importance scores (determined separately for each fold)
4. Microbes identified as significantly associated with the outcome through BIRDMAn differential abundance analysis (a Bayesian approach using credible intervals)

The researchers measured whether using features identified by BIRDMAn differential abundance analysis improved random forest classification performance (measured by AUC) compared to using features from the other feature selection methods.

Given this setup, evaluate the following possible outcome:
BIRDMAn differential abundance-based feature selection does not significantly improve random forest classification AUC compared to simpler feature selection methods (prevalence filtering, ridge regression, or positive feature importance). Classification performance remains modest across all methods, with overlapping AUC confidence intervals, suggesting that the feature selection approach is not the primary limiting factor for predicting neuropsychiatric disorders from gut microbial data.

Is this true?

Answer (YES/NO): NO